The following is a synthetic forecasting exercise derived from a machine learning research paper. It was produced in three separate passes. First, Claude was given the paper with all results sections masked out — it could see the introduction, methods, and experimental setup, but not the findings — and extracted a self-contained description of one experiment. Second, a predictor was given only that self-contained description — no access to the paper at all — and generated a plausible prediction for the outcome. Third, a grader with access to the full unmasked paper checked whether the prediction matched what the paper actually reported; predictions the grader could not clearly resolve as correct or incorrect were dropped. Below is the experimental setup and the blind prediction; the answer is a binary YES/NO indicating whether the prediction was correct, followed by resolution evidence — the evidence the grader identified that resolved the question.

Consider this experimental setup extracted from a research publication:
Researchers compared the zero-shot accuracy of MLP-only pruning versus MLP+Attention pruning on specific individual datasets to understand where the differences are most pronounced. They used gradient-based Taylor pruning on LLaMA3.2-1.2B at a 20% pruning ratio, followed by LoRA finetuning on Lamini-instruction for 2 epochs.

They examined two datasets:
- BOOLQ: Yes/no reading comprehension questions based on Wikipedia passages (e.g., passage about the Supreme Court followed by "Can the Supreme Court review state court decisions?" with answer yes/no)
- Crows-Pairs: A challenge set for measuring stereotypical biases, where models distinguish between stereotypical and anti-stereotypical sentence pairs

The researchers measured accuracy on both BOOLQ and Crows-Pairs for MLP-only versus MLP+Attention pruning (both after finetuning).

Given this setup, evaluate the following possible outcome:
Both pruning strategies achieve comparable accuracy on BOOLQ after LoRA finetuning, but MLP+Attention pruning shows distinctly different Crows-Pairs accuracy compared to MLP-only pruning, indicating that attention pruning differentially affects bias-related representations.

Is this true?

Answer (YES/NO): NO